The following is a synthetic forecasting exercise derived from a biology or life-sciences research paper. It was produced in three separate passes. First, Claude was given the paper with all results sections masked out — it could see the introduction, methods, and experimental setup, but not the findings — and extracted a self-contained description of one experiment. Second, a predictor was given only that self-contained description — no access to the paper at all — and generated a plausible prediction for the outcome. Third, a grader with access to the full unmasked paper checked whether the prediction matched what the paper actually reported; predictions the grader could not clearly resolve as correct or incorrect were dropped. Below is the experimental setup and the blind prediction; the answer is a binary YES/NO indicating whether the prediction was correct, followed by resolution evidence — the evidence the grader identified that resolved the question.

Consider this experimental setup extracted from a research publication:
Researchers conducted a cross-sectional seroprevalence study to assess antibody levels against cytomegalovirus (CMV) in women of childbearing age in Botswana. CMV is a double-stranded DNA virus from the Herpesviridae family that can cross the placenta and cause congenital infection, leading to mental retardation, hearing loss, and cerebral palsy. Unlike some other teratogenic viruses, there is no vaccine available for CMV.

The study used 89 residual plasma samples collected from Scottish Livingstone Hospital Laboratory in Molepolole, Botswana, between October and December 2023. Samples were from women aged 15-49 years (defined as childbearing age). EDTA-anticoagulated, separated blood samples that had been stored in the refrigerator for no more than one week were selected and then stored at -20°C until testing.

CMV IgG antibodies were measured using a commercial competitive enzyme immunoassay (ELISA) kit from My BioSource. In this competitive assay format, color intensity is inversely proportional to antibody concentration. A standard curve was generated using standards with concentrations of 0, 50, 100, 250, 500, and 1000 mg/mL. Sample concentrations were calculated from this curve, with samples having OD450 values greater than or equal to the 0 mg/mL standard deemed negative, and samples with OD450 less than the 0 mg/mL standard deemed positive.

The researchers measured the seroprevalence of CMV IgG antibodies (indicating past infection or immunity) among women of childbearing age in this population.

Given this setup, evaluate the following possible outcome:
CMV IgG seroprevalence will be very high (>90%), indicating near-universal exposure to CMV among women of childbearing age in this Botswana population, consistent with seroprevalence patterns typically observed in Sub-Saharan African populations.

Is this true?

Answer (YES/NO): YES